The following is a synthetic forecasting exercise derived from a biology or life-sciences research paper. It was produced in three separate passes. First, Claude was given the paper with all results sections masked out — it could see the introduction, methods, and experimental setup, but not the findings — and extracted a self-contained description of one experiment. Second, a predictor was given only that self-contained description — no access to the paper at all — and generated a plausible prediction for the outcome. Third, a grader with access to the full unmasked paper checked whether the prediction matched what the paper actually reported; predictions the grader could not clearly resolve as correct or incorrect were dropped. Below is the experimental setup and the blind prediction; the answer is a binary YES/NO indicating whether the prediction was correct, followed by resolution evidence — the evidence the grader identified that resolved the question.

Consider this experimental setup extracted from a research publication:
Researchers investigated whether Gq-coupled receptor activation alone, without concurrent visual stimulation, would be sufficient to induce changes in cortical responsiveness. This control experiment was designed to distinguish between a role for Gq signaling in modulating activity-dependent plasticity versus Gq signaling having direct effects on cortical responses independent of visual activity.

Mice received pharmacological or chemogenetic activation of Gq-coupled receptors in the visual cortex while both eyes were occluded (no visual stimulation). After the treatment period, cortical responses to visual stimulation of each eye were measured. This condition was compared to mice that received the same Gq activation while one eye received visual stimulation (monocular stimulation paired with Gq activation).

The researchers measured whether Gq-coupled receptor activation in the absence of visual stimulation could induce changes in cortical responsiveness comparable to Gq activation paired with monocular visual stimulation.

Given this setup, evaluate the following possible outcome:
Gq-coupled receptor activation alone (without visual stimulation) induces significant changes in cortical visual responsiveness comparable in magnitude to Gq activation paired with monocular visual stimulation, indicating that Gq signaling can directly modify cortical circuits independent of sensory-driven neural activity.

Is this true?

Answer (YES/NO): NO